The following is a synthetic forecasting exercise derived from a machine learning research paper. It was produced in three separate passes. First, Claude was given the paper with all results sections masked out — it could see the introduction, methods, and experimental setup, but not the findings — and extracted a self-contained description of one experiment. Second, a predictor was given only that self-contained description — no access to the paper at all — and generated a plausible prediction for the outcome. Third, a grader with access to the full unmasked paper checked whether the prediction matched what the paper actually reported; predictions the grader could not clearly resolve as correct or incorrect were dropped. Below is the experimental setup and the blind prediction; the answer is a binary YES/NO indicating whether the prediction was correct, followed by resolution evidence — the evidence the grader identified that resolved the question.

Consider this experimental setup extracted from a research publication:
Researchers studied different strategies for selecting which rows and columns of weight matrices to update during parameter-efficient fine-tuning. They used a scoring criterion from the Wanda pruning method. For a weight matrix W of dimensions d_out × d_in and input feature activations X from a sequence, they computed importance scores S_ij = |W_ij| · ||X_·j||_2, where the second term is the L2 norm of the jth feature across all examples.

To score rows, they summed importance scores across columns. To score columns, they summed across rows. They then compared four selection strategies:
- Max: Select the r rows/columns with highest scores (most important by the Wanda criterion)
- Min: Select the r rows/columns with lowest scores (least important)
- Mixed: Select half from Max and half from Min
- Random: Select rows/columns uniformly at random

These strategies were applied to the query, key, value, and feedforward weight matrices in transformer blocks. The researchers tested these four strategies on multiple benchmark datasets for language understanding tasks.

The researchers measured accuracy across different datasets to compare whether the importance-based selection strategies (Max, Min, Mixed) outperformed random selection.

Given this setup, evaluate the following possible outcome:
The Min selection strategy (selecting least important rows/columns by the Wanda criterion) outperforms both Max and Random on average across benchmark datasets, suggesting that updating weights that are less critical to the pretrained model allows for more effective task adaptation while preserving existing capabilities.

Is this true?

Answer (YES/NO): NO